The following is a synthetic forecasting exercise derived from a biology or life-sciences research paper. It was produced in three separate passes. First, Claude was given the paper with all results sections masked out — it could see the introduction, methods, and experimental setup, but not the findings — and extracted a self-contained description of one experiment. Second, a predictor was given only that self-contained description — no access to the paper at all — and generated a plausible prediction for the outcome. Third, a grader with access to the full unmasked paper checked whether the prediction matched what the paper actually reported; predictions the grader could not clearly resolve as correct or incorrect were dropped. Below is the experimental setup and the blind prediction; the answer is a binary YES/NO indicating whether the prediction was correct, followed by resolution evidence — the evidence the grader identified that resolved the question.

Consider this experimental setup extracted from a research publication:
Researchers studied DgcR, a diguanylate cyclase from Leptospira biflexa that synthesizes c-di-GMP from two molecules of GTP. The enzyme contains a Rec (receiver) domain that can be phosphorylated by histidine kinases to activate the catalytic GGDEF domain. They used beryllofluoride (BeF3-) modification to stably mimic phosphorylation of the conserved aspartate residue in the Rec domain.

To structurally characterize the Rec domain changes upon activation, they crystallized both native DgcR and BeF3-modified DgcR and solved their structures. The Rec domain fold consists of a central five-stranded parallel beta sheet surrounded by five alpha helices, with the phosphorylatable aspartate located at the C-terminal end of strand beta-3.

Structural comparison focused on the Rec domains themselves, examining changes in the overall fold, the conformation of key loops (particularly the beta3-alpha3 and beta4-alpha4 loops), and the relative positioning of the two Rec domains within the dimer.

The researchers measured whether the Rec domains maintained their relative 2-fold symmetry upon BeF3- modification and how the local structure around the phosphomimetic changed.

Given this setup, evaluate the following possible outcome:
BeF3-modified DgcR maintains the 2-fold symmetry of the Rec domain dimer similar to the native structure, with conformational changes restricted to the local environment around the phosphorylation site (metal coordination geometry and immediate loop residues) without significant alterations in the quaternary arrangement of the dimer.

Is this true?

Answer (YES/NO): NO